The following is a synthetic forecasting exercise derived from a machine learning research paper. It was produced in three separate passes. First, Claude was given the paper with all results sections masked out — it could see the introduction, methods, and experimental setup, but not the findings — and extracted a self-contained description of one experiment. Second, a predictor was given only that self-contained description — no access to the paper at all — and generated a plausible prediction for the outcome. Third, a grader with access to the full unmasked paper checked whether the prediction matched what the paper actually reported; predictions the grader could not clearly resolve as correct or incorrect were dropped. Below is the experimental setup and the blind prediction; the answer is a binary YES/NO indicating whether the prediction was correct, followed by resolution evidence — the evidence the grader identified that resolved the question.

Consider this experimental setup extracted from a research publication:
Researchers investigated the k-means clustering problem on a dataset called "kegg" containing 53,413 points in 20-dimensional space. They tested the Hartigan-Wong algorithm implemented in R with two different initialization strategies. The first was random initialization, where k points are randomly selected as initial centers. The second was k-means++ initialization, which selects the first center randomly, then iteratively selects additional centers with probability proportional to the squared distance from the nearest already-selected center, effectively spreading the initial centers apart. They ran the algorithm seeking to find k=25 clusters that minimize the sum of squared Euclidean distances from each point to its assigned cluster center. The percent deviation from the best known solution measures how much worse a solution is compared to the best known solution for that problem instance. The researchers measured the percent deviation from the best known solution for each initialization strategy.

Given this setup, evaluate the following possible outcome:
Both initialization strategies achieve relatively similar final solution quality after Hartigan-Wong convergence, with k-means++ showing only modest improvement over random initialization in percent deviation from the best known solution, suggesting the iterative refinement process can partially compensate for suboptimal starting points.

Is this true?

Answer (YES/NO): NO